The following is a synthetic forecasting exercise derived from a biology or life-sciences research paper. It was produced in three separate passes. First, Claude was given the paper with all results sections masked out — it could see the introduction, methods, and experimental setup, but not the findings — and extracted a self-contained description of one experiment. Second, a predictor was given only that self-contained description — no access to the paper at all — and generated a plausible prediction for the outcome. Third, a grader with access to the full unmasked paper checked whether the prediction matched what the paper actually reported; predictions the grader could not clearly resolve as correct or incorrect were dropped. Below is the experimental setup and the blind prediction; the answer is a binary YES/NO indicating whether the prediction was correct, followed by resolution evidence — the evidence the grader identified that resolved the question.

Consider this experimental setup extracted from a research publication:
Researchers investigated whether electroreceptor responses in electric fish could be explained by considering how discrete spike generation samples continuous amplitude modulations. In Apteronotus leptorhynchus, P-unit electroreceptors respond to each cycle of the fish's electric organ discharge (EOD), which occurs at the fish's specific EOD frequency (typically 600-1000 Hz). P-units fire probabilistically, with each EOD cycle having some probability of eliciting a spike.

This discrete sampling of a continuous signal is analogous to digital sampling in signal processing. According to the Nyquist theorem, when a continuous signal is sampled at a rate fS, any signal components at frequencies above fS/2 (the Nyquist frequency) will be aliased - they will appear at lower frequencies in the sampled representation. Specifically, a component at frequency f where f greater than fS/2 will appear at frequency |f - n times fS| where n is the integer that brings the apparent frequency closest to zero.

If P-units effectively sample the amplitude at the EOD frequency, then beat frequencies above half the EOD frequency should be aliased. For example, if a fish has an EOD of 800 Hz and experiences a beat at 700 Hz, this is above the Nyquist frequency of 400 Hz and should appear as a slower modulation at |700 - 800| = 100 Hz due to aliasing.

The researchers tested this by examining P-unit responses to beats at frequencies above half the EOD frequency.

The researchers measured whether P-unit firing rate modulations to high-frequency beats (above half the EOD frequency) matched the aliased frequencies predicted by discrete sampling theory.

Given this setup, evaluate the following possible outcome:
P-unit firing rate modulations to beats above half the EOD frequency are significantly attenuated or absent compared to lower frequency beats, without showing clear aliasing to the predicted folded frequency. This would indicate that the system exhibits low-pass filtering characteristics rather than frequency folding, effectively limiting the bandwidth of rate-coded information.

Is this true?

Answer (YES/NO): NO